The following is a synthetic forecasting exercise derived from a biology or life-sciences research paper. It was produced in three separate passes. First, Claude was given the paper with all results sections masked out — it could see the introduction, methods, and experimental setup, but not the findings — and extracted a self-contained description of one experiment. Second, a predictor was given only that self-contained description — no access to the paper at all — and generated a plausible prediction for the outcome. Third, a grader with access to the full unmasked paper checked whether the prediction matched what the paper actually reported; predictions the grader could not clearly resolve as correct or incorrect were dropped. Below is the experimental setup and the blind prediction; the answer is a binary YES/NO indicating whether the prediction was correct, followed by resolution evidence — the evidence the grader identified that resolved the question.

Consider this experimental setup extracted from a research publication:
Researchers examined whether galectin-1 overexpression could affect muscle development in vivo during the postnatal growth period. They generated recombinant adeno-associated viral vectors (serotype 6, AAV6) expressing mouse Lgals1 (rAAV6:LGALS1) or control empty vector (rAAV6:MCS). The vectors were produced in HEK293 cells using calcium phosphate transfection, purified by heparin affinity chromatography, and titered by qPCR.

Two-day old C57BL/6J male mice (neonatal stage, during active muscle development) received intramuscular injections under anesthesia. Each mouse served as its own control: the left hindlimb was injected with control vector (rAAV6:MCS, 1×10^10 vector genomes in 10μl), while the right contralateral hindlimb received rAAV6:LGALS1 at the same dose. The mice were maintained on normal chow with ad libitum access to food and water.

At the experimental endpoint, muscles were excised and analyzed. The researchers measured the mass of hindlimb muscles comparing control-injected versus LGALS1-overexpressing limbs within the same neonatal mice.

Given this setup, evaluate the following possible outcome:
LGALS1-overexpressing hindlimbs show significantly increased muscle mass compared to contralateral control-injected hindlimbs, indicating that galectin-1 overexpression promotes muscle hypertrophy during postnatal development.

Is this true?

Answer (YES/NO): YES